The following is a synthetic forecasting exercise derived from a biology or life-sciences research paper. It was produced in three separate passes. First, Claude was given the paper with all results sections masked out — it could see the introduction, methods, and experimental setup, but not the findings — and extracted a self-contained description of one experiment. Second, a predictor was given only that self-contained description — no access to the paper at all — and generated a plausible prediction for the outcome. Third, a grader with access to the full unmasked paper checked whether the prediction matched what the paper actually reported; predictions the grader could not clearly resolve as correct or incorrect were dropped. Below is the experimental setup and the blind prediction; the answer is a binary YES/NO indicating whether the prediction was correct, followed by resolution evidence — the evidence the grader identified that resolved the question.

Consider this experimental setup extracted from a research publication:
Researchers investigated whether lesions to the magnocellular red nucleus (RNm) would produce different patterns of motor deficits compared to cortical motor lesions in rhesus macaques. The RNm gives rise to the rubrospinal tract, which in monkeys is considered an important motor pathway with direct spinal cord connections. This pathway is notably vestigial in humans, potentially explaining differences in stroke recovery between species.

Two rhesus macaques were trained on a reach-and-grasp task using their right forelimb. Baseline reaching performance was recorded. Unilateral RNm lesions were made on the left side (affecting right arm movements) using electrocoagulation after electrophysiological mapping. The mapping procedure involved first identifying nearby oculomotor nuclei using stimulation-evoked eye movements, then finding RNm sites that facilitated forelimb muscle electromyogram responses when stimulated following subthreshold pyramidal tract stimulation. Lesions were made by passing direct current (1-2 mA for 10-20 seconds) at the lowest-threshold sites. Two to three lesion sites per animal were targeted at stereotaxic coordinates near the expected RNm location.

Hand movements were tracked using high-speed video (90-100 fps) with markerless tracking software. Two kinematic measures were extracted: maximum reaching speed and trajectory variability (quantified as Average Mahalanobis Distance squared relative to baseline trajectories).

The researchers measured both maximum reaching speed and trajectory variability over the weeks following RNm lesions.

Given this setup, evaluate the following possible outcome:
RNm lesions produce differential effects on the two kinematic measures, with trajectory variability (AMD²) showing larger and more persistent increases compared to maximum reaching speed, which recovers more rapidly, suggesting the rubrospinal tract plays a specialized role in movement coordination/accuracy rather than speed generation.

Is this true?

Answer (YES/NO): NO